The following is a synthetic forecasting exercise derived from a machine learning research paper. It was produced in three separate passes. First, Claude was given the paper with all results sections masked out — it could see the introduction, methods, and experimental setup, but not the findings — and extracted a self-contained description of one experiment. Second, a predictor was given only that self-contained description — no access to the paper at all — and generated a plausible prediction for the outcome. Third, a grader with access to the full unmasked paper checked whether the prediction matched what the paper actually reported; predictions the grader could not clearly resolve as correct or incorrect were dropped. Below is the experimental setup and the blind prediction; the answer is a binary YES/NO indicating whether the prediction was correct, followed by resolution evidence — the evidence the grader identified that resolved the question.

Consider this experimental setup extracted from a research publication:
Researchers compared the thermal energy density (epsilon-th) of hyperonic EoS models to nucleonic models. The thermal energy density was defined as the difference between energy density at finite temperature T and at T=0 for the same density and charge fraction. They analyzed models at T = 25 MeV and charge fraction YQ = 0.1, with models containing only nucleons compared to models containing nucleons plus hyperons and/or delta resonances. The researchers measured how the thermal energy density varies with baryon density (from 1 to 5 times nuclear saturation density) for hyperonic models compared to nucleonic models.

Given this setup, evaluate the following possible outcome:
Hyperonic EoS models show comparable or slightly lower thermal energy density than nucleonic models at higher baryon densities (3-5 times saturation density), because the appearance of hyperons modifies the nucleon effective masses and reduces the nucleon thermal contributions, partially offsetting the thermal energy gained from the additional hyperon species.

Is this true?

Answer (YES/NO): NO